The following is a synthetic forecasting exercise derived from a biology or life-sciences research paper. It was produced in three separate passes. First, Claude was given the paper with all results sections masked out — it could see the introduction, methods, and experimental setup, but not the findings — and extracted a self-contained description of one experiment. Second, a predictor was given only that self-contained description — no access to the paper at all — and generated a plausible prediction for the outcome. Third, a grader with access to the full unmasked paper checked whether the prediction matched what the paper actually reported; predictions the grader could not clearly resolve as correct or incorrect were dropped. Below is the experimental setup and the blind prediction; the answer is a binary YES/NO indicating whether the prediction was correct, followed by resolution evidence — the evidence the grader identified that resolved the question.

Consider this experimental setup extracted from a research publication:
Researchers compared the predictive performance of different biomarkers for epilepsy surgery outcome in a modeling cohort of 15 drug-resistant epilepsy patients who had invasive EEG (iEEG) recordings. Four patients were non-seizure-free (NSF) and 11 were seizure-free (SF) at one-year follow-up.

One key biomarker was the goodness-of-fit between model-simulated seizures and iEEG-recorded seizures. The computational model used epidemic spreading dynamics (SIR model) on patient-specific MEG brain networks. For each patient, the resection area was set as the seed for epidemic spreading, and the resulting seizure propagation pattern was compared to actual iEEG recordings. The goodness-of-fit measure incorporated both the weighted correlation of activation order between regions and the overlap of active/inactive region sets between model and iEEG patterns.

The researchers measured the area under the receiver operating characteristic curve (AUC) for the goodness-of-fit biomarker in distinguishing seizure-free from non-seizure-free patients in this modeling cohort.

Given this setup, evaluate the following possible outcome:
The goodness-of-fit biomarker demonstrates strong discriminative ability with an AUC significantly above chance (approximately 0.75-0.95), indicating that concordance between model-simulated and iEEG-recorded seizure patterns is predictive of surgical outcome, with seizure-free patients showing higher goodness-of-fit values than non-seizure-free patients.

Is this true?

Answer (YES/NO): YES